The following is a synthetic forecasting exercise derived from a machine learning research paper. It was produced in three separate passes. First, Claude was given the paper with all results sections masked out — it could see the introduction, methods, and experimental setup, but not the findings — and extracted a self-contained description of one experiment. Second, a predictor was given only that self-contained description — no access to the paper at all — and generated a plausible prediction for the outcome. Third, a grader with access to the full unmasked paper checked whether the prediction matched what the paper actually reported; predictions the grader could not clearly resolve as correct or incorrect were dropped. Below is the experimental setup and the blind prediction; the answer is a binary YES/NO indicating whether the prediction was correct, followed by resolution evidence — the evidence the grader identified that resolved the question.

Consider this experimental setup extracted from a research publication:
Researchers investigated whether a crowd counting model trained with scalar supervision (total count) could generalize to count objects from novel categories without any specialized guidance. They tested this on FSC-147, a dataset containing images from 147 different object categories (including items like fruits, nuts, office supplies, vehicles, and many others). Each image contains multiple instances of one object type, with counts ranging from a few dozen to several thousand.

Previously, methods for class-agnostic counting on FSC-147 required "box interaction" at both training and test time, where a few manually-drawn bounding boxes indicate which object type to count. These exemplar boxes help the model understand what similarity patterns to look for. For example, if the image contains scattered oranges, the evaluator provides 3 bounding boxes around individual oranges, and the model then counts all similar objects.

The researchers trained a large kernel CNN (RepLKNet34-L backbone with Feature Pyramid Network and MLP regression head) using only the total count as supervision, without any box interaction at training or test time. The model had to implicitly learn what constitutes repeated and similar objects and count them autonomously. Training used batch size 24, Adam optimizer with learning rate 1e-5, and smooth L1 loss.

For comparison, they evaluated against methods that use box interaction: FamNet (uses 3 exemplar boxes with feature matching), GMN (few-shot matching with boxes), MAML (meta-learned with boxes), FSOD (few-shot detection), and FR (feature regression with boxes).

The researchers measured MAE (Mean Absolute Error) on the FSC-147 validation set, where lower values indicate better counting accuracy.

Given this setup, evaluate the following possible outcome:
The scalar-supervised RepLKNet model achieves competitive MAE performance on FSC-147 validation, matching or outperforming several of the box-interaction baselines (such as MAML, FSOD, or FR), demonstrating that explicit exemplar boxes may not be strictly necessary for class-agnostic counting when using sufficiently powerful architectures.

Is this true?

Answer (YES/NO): YES